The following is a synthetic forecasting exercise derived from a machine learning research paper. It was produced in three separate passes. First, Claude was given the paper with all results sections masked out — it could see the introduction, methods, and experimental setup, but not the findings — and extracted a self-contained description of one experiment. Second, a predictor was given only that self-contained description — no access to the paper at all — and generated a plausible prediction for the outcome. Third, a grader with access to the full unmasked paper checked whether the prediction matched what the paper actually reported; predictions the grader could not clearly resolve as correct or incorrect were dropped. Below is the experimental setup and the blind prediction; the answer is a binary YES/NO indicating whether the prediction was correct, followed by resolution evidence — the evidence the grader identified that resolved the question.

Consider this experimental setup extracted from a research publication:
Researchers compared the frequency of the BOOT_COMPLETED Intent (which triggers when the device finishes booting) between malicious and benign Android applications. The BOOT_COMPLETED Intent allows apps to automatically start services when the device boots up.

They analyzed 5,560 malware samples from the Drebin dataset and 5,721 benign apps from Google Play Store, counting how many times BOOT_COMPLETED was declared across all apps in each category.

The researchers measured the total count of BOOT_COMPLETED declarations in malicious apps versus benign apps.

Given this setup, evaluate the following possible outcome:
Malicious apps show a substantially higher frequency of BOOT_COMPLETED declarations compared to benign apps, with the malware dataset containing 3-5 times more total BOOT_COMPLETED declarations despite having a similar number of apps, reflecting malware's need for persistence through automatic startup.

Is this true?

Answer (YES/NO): YES